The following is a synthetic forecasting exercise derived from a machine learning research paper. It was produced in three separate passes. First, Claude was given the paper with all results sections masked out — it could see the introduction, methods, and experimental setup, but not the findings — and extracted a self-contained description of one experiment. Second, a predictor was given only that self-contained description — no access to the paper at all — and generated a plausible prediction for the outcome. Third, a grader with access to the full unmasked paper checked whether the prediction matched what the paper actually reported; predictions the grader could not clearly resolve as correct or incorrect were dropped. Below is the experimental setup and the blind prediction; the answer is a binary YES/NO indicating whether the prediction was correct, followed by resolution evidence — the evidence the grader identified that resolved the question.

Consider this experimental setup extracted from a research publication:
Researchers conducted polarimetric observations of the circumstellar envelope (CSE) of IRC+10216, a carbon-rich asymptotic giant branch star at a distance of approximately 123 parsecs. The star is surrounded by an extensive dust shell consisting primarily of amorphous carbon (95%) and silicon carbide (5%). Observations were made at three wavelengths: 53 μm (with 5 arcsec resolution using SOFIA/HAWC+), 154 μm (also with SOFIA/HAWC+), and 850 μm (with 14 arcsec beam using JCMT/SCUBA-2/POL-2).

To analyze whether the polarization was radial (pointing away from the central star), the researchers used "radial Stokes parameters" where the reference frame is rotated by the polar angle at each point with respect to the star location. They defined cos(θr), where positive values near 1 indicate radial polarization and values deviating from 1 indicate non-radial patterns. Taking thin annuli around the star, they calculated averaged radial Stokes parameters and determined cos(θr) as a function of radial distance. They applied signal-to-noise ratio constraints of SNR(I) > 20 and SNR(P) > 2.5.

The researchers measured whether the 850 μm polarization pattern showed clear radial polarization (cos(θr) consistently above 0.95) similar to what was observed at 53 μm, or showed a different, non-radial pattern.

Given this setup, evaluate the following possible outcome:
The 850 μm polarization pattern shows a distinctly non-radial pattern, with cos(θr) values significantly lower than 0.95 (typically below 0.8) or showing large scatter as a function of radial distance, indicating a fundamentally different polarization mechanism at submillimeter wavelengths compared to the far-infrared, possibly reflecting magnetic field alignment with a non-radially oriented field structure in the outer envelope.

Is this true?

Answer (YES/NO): YES